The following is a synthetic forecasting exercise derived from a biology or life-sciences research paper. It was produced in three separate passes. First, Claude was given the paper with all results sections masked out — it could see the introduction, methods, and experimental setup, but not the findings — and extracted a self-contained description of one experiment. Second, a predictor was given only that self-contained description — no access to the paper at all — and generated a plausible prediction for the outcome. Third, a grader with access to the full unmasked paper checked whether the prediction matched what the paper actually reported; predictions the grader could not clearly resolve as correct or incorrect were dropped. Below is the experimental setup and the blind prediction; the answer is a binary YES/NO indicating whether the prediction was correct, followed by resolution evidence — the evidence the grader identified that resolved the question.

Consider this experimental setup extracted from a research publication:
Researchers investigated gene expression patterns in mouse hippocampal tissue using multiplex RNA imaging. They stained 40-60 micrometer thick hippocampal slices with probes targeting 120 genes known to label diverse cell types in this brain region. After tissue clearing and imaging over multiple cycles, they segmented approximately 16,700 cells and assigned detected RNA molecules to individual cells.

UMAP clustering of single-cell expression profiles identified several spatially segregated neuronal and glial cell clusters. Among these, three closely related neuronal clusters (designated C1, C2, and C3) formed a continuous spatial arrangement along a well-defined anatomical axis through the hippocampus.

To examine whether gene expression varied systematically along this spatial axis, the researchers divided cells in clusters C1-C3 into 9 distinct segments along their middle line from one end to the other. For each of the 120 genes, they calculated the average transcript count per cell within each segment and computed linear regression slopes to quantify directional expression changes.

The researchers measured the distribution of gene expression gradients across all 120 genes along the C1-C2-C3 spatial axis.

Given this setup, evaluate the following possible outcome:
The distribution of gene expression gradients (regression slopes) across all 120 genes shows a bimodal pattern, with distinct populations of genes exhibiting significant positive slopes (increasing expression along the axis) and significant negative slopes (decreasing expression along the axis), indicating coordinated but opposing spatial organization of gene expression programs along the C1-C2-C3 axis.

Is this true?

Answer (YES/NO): NO